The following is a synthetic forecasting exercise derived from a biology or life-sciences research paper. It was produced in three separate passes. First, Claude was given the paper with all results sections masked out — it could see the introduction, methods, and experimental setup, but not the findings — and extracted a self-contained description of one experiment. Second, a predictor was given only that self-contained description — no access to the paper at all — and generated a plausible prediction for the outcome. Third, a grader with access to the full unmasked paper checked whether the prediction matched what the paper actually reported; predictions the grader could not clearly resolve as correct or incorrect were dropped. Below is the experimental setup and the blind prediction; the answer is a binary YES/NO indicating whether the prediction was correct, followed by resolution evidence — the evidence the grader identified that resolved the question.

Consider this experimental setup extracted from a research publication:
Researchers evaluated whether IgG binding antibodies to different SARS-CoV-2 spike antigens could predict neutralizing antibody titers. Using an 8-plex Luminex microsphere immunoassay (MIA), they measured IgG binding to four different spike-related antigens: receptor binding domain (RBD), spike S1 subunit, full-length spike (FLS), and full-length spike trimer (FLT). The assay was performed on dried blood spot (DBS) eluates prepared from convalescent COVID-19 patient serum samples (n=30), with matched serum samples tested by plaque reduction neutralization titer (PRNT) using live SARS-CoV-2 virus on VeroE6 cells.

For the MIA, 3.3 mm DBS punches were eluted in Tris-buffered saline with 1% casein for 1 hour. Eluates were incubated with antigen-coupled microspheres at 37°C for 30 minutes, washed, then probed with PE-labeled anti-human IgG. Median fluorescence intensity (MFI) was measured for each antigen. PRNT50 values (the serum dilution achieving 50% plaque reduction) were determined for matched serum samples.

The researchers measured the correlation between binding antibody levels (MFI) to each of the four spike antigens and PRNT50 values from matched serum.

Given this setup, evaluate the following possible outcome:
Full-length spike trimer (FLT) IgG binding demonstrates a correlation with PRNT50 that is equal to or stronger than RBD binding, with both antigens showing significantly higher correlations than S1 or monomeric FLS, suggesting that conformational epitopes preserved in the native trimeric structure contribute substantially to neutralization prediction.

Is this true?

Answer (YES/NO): NO